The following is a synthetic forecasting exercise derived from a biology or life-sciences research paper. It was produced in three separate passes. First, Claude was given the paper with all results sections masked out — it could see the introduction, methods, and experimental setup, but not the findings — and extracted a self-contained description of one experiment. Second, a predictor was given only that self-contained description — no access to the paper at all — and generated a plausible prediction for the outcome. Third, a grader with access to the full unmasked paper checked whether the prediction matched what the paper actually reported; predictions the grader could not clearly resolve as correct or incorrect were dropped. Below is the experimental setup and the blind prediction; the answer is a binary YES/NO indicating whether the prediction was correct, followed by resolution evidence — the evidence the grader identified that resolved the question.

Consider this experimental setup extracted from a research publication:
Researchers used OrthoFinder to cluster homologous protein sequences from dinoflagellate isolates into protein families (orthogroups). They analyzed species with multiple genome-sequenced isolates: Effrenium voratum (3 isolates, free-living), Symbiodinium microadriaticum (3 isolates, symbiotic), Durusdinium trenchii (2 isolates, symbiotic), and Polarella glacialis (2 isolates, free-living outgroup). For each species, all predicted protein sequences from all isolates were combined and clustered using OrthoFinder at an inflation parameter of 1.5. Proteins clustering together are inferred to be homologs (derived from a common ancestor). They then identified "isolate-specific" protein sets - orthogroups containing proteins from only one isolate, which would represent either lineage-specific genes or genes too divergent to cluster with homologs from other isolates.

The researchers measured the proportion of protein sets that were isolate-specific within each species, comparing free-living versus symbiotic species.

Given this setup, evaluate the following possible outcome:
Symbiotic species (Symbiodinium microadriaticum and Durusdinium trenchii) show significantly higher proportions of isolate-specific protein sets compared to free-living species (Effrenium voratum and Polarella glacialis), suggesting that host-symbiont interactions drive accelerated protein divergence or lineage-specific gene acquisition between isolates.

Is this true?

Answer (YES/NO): NO